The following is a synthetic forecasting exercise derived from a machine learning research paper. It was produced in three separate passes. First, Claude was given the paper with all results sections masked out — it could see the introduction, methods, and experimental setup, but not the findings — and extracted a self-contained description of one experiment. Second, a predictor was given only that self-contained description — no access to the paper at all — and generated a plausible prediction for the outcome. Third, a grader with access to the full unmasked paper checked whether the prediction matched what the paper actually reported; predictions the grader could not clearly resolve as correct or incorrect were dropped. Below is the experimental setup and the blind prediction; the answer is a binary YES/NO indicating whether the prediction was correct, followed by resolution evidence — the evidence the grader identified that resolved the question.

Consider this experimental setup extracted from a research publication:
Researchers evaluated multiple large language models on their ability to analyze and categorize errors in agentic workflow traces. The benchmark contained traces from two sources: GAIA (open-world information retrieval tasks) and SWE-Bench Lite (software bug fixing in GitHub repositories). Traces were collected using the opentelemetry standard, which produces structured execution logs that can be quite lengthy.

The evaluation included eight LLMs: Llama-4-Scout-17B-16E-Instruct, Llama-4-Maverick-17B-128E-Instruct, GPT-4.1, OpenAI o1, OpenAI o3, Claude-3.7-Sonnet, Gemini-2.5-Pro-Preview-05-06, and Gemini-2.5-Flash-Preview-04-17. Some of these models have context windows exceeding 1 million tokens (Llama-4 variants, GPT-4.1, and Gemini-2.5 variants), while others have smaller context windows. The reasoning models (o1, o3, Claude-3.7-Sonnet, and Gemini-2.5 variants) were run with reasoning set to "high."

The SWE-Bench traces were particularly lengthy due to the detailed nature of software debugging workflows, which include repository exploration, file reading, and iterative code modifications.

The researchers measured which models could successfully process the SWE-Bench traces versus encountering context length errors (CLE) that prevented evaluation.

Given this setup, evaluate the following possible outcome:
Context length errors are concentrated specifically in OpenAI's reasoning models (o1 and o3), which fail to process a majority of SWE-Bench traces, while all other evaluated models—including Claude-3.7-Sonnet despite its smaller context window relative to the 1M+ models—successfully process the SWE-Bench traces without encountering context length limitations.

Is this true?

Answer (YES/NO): NO